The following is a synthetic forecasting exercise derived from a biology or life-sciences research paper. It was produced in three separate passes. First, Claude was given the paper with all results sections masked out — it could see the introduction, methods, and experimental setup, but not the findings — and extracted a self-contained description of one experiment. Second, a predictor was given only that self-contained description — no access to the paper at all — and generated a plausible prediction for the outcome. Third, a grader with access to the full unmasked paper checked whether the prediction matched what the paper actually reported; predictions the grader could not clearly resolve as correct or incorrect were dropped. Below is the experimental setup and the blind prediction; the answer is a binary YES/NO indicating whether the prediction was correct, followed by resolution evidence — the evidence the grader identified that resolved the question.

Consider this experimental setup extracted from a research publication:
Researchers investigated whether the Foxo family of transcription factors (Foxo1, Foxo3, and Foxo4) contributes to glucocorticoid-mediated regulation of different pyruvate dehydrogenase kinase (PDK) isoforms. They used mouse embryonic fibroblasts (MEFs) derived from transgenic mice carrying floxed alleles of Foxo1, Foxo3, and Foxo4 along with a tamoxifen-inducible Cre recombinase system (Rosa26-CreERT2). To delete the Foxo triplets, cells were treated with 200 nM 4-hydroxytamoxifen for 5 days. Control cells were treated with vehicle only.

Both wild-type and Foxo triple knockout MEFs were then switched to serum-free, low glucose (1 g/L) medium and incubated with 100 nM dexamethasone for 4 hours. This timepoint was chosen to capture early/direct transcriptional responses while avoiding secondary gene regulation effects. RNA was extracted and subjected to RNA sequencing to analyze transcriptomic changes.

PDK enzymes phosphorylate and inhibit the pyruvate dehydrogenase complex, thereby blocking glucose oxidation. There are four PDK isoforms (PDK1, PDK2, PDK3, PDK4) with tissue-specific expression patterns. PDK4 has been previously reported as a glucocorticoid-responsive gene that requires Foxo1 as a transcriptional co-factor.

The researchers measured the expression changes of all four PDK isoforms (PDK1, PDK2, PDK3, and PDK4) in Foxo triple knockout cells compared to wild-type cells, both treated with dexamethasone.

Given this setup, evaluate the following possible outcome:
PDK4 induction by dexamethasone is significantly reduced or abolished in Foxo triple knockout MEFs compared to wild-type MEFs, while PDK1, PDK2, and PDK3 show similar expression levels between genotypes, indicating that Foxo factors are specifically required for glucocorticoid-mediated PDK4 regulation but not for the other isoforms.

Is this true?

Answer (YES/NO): YES